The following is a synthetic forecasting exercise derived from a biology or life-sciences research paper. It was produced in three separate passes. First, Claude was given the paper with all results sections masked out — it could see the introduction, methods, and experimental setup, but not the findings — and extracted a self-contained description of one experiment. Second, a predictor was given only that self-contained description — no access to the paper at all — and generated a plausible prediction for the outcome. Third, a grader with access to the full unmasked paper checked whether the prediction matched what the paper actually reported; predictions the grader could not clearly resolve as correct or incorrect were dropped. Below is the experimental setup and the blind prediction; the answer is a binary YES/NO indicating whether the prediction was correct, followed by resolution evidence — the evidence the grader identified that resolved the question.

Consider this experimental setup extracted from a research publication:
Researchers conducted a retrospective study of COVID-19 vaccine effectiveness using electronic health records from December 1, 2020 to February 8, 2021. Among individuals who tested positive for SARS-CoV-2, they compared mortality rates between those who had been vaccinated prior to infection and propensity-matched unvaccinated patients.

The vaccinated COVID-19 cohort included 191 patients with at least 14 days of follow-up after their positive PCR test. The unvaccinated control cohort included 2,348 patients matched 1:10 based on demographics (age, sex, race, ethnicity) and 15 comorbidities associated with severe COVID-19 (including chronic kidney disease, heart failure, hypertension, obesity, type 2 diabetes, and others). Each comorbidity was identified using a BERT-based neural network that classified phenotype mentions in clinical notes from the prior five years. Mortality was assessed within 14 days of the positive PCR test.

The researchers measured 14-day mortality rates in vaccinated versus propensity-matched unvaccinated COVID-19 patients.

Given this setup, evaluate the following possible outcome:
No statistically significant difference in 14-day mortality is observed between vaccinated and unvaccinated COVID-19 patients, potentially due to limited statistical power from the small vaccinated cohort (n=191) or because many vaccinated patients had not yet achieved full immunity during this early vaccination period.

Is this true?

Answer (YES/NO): YES